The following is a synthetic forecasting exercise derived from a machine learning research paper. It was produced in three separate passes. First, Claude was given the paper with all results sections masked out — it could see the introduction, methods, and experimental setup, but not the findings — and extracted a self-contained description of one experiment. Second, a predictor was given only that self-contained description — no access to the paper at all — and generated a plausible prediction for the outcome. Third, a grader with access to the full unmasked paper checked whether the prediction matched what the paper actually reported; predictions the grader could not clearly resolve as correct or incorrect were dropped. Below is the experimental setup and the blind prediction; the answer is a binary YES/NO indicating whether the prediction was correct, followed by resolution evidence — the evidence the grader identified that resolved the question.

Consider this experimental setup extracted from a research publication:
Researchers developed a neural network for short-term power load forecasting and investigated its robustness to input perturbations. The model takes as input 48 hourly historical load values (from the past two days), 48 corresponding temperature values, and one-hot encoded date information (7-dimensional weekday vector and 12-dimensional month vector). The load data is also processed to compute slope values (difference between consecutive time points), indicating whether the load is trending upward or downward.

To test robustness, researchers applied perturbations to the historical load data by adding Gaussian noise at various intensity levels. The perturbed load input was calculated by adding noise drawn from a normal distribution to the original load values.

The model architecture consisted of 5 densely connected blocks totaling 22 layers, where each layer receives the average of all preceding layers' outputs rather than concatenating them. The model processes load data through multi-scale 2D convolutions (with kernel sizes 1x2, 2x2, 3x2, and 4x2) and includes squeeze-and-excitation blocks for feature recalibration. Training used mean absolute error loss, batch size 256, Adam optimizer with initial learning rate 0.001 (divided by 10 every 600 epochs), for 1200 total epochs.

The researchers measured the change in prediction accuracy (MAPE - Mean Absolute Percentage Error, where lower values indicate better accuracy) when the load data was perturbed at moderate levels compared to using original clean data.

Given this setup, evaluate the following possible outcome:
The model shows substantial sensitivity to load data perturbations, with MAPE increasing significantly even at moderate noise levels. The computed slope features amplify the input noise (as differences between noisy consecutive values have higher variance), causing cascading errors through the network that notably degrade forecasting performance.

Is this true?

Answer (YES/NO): NO